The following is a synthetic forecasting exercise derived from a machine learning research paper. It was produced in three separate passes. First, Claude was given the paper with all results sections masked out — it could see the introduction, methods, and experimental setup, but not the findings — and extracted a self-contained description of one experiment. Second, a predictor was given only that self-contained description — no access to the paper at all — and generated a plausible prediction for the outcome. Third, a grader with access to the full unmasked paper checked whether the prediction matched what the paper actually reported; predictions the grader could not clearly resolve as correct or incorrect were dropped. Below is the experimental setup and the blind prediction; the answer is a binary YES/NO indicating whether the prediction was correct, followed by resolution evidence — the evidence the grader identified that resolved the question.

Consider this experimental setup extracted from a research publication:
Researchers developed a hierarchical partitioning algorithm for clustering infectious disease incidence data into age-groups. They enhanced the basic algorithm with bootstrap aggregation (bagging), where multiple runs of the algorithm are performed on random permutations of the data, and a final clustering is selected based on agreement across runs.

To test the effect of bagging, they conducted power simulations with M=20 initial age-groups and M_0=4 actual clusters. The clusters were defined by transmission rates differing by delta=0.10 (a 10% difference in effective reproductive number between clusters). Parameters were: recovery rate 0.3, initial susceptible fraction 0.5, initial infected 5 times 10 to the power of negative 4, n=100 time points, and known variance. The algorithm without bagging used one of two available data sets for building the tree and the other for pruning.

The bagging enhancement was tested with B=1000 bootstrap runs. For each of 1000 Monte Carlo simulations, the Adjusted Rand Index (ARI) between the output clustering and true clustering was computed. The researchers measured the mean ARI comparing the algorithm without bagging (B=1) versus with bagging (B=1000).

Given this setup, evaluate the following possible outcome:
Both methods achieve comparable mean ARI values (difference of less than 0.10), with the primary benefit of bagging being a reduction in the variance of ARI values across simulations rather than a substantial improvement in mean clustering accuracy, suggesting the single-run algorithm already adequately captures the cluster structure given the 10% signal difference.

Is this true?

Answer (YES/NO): YES